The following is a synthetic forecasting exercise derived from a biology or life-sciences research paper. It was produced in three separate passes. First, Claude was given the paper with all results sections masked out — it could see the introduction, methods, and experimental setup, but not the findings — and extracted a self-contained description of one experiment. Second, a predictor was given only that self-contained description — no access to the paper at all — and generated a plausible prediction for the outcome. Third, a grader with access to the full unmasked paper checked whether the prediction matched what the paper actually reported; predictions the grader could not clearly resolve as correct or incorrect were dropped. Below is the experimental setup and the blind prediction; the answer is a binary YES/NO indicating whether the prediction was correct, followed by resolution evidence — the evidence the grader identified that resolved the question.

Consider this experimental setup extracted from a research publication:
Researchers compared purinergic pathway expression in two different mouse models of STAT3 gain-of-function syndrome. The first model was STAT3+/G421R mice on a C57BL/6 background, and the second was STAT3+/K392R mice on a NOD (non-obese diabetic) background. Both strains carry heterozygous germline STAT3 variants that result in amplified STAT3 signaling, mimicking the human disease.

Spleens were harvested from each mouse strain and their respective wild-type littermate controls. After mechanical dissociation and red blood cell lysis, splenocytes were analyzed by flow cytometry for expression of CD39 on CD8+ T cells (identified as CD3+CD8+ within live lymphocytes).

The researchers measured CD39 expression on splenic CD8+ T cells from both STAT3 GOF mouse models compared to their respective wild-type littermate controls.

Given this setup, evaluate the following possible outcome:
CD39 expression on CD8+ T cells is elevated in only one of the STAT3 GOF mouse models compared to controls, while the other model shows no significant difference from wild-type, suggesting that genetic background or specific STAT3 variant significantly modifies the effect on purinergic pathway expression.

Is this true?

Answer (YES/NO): NO